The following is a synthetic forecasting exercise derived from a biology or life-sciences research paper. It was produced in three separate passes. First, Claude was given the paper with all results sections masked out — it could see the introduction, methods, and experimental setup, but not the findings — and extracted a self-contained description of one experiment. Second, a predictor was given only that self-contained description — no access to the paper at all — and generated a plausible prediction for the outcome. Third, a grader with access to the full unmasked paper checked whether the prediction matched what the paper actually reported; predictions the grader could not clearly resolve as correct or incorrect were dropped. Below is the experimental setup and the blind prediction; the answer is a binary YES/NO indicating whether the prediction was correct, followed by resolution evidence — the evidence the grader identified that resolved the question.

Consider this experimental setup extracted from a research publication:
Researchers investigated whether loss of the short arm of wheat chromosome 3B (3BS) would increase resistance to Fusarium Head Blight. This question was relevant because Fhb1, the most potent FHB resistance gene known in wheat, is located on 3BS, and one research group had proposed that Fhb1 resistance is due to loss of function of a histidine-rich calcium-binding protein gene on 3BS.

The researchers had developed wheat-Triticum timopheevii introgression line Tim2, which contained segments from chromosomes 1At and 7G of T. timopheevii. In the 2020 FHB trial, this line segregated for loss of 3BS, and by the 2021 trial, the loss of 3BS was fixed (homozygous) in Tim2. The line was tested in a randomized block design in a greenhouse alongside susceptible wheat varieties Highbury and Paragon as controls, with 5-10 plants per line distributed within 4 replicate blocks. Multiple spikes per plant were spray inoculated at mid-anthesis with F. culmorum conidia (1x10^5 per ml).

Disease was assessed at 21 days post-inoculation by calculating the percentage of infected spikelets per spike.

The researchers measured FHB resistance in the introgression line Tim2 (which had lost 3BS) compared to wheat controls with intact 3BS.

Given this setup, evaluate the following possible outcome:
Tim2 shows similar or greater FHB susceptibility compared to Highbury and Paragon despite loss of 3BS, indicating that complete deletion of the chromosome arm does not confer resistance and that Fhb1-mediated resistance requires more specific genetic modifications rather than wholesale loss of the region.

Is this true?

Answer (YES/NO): YES